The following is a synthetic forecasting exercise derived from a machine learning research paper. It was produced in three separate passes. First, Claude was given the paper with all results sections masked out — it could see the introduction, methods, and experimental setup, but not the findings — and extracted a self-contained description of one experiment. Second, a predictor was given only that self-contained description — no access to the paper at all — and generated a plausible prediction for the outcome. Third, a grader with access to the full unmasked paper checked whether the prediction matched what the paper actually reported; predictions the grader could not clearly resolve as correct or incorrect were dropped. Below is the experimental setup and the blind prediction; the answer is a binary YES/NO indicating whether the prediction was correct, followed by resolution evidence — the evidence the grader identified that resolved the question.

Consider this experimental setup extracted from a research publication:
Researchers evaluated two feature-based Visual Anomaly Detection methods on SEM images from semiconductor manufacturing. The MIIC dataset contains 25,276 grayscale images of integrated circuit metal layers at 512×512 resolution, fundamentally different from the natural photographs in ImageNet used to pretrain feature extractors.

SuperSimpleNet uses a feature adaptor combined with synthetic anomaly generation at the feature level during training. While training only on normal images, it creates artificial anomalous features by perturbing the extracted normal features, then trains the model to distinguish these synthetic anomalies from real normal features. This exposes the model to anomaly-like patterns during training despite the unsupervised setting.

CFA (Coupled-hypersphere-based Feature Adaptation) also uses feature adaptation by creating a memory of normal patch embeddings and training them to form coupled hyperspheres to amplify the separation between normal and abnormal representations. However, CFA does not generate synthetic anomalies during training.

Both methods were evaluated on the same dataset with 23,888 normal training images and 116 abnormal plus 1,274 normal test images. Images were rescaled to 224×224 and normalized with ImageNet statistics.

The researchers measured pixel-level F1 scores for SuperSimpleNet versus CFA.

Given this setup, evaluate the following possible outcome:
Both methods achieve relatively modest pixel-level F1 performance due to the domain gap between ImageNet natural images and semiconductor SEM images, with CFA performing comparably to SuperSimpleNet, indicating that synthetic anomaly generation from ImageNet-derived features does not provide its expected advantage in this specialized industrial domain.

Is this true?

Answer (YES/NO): NO